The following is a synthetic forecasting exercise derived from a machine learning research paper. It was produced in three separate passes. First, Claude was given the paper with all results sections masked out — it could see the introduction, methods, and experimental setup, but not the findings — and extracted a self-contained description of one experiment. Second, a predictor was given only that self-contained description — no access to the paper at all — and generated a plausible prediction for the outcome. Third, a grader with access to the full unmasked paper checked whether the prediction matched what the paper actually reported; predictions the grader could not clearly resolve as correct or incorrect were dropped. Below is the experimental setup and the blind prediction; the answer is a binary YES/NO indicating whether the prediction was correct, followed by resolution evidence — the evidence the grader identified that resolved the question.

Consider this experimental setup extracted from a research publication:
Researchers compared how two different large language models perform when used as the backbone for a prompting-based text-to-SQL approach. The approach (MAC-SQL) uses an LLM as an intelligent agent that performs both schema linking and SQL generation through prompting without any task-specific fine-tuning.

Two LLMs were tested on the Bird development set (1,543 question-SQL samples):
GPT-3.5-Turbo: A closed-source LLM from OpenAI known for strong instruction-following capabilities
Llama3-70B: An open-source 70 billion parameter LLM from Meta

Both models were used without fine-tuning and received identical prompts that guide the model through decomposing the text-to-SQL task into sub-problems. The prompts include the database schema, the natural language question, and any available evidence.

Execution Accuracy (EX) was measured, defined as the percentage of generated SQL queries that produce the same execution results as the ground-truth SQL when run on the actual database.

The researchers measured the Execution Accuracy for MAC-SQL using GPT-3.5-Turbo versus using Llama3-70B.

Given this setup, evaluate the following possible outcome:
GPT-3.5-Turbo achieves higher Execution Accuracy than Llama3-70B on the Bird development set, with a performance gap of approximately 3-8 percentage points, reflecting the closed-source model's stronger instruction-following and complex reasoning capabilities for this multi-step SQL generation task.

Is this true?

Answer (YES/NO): NO